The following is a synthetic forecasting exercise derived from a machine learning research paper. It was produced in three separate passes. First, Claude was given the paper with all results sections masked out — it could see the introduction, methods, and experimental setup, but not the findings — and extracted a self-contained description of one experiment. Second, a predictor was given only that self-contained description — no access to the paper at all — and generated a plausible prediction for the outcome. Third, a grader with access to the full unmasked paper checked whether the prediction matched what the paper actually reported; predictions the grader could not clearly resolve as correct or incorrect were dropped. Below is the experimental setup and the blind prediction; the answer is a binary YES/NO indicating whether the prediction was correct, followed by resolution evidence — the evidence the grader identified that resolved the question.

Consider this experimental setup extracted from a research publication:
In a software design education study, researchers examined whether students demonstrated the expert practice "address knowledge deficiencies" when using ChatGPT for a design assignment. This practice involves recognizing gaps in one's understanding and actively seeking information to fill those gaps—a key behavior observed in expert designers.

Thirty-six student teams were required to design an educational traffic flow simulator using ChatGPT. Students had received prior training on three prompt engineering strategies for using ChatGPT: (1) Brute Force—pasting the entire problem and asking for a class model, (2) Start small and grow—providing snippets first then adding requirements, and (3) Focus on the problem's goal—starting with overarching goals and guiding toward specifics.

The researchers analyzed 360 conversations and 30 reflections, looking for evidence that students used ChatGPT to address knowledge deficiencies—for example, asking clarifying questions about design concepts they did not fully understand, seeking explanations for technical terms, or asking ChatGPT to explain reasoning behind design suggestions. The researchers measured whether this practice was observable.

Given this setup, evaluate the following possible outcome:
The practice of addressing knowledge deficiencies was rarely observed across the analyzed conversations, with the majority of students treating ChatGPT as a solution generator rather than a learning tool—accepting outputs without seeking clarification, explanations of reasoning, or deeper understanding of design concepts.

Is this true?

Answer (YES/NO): NO